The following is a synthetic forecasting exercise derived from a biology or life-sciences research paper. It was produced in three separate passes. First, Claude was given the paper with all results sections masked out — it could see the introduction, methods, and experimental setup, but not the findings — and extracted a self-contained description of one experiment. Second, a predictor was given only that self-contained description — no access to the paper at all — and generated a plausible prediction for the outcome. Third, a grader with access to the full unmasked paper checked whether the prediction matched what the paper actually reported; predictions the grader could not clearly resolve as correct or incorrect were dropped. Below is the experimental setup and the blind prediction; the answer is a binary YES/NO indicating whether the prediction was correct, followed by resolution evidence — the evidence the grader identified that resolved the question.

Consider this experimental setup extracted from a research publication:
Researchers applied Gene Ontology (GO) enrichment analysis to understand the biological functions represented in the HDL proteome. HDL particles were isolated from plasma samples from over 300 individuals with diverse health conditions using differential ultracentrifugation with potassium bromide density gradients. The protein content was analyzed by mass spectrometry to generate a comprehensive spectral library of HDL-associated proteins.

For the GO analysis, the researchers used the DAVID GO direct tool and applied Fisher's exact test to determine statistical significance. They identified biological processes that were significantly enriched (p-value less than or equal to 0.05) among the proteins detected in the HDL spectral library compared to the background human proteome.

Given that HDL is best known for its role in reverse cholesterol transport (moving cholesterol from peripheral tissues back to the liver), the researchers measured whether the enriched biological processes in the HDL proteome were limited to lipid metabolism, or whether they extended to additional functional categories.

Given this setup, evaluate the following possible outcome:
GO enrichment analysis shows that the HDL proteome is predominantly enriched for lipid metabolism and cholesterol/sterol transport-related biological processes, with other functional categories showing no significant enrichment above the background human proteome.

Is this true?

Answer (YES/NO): NO